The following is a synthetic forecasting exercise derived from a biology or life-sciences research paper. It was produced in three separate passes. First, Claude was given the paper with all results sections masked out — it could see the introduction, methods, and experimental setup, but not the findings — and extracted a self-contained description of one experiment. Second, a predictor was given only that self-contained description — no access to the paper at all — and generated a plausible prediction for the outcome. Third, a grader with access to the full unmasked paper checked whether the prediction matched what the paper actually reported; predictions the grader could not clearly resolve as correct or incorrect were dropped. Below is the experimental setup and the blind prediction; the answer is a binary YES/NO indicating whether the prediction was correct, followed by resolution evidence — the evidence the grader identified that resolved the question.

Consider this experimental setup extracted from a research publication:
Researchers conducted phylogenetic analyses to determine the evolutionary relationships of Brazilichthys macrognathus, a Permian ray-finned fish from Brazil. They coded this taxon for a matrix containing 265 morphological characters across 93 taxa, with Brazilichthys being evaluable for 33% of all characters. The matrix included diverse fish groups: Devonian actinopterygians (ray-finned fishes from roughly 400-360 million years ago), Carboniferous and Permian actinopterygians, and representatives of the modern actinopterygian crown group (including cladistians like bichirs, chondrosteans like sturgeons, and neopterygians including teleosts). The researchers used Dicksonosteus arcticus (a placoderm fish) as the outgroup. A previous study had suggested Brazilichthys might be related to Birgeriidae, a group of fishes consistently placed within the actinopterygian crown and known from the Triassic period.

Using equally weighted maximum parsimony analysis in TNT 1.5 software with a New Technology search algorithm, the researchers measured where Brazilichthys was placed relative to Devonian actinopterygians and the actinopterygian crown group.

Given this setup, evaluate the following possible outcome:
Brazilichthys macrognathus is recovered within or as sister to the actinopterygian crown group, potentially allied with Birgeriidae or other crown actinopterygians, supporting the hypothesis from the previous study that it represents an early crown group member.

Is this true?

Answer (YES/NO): NO